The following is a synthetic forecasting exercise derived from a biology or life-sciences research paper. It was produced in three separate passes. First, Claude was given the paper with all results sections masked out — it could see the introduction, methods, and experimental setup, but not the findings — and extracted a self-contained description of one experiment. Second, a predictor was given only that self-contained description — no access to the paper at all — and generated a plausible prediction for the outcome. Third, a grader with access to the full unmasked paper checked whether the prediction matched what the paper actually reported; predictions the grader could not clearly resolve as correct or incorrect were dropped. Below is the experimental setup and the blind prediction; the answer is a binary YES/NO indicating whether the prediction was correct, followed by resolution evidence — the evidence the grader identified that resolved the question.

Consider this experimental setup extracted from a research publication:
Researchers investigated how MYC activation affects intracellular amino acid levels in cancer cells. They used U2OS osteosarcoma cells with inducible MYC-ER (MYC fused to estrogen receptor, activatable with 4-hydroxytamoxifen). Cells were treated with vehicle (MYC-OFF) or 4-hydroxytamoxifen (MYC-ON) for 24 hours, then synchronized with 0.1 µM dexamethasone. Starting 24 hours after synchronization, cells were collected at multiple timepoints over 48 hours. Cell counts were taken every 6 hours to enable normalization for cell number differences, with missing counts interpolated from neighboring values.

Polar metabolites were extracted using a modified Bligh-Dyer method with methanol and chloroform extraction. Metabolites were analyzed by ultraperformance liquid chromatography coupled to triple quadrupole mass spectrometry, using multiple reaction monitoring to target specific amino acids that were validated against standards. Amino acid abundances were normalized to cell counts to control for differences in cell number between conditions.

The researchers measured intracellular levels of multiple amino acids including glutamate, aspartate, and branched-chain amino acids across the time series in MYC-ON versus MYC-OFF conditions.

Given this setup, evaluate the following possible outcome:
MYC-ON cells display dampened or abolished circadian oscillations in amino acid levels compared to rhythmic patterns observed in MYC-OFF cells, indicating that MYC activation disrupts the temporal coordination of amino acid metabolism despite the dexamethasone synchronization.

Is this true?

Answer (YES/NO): YES